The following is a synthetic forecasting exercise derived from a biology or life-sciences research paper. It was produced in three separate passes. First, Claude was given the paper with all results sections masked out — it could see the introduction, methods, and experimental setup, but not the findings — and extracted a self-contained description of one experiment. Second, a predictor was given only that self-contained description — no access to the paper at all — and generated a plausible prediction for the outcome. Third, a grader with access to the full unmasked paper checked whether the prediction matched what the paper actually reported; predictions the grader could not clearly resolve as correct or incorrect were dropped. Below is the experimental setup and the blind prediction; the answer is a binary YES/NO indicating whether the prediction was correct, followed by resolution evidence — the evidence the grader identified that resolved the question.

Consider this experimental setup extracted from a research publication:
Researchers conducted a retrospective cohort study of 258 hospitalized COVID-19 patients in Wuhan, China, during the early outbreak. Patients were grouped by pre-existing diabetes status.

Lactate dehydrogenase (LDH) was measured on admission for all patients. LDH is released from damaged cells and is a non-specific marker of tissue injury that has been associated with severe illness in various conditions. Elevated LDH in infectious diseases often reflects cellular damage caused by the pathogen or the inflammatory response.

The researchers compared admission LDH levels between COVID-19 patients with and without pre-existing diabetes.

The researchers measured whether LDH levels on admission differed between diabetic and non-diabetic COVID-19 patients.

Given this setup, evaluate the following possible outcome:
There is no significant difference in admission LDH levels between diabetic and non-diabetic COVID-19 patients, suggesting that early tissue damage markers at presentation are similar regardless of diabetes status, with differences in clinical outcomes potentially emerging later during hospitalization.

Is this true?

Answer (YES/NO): YES